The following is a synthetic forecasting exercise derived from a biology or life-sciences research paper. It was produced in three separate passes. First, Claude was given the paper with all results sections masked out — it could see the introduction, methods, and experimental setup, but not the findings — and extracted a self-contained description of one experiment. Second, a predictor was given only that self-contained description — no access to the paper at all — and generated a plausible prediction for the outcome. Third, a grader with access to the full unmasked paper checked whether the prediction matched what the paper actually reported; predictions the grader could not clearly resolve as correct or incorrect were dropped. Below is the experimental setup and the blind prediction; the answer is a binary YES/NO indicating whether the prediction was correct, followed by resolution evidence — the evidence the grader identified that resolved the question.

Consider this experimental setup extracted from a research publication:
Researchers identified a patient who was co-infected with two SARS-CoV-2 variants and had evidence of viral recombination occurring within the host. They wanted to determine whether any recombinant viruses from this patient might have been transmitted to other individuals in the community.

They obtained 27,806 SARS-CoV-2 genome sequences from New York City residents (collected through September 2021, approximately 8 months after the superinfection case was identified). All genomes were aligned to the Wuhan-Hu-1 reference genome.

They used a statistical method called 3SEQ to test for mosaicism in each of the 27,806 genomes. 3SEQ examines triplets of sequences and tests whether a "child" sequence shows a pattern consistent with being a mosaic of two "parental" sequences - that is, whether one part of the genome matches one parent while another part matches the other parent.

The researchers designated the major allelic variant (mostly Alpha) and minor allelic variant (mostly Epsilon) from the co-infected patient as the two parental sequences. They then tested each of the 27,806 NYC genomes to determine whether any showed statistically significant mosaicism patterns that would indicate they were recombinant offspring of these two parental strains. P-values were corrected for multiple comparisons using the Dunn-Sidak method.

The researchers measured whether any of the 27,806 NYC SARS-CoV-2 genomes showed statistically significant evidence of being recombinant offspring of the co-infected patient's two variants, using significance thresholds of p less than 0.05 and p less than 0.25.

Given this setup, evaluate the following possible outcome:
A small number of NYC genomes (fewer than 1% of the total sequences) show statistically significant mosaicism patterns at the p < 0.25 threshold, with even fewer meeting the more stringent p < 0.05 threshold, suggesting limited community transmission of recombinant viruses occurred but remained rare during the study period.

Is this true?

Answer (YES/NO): NO